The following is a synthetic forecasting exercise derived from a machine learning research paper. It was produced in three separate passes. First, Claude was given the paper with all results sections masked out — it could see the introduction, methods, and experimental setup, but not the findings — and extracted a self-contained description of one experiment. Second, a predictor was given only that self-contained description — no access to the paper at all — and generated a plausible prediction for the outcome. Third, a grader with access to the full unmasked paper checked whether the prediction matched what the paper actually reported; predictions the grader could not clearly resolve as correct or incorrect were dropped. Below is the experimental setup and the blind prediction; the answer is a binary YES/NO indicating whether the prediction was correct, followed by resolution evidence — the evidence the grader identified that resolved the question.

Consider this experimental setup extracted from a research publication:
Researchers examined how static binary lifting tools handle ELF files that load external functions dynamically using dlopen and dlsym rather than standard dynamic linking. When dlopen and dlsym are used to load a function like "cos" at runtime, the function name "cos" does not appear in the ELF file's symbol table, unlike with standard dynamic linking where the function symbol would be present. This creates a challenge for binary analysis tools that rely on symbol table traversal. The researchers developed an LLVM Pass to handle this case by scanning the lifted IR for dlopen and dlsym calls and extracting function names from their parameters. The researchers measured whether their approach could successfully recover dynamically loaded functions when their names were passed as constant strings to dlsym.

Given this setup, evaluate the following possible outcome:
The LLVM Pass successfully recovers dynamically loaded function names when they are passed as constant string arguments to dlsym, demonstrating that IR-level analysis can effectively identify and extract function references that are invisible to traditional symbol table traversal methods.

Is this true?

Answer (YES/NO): YES